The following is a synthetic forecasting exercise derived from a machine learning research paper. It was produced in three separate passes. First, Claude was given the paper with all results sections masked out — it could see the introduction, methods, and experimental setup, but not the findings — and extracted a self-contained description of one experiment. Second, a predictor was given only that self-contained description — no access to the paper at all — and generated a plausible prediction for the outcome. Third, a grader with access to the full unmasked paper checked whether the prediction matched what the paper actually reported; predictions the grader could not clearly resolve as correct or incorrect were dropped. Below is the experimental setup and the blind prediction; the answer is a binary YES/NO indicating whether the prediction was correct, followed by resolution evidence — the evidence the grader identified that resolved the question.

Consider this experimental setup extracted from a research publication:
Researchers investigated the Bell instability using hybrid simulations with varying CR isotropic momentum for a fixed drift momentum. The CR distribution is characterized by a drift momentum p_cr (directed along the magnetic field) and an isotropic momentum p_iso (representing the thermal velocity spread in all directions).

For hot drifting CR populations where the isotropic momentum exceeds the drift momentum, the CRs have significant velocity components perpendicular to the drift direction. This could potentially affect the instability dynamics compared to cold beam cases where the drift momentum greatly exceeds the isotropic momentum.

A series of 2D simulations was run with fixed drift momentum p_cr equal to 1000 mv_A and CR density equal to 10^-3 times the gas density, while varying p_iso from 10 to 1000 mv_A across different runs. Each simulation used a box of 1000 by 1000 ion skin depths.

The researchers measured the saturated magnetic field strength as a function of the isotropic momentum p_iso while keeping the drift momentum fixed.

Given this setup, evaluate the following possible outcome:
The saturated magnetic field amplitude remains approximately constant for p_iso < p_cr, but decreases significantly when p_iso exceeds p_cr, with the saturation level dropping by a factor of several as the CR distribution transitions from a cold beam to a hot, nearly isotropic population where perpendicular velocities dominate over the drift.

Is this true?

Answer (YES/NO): NO